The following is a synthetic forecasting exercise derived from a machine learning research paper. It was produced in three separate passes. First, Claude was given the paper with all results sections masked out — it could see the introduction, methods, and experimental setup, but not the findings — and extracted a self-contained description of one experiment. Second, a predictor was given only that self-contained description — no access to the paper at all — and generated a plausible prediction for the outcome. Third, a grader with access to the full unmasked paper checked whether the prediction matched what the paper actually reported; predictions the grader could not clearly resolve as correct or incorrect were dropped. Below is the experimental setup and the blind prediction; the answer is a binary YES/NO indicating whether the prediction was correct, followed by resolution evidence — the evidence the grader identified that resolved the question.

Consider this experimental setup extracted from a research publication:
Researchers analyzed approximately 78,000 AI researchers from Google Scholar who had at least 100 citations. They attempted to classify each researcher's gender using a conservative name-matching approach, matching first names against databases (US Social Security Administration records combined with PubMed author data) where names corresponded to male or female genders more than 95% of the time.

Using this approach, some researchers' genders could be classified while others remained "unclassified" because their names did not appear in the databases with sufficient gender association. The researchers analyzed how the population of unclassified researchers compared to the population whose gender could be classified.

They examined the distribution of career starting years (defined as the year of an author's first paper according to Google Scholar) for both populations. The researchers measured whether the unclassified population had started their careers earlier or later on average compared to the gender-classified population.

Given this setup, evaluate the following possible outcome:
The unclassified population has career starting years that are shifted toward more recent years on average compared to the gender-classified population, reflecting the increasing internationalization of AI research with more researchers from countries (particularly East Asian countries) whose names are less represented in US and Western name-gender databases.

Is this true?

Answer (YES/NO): YES